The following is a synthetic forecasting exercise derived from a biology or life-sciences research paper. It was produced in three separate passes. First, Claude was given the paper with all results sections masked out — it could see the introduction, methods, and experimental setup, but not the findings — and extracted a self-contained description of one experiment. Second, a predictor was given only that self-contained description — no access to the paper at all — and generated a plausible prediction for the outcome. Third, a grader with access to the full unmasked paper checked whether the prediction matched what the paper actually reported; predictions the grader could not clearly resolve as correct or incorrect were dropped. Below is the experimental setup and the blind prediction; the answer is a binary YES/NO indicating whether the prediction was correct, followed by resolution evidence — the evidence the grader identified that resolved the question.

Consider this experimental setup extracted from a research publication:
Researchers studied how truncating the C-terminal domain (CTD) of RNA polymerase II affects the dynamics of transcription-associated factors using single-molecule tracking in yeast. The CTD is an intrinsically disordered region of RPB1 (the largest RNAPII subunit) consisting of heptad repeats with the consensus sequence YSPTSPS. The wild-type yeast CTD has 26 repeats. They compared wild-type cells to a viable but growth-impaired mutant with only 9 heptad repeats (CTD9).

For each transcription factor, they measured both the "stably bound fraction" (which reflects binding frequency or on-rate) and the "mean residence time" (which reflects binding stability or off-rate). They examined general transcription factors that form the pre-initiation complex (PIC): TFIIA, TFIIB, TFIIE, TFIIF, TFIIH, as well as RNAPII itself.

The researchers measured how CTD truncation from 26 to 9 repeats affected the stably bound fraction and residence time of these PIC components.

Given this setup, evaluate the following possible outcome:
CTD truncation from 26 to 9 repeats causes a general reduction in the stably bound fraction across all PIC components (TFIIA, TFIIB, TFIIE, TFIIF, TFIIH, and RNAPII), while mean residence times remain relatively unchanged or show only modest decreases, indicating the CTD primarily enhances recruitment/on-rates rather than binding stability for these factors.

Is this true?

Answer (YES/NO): YES